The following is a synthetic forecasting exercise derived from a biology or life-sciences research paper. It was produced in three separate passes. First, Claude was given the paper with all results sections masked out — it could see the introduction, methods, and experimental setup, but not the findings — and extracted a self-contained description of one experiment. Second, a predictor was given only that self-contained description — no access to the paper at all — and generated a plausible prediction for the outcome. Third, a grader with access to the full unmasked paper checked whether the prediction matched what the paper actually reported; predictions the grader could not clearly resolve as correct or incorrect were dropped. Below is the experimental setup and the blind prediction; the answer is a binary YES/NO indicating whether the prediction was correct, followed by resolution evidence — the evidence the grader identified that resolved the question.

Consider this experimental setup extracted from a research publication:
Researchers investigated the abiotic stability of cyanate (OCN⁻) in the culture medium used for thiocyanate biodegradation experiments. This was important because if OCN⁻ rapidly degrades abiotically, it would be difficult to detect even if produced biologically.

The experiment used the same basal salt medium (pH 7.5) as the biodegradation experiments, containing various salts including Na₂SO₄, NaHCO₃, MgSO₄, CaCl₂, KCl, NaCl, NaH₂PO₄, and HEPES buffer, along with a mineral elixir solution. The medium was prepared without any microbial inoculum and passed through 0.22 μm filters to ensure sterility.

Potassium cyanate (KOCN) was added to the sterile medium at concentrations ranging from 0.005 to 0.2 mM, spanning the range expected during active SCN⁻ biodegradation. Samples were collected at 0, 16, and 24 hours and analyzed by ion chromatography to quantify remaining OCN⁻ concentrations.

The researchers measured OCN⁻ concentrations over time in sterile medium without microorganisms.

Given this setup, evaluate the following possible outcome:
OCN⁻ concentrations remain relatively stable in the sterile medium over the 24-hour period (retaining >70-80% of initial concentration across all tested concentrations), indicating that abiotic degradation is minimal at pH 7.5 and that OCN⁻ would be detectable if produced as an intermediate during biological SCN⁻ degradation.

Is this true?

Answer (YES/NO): YES